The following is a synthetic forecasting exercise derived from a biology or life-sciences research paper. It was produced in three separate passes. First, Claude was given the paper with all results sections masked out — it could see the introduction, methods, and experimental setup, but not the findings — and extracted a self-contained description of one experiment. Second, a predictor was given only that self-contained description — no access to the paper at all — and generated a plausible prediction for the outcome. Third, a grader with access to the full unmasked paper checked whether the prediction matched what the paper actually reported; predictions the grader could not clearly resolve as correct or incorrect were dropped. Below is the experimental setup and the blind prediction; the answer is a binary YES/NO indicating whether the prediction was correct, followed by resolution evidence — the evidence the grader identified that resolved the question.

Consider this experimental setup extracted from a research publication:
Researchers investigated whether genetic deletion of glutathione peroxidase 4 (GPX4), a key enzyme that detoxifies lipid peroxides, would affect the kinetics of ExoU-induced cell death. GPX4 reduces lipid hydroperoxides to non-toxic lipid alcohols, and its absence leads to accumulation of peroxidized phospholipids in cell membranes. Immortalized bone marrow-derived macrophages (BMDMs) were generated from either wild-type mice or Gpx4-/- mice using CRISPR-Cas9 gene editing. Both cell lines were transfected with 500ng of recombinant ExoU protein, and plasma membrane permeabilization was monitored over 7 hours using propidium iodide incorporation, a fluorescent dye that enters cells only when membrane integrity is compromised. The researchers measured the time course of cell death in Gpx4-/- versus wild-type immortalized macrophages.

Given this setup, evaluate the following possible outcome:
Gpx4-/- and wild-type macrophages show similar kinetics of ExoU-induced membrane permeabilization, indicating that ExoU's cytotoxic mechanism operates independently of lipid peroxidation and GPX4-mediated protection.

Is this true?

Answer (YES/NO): NO